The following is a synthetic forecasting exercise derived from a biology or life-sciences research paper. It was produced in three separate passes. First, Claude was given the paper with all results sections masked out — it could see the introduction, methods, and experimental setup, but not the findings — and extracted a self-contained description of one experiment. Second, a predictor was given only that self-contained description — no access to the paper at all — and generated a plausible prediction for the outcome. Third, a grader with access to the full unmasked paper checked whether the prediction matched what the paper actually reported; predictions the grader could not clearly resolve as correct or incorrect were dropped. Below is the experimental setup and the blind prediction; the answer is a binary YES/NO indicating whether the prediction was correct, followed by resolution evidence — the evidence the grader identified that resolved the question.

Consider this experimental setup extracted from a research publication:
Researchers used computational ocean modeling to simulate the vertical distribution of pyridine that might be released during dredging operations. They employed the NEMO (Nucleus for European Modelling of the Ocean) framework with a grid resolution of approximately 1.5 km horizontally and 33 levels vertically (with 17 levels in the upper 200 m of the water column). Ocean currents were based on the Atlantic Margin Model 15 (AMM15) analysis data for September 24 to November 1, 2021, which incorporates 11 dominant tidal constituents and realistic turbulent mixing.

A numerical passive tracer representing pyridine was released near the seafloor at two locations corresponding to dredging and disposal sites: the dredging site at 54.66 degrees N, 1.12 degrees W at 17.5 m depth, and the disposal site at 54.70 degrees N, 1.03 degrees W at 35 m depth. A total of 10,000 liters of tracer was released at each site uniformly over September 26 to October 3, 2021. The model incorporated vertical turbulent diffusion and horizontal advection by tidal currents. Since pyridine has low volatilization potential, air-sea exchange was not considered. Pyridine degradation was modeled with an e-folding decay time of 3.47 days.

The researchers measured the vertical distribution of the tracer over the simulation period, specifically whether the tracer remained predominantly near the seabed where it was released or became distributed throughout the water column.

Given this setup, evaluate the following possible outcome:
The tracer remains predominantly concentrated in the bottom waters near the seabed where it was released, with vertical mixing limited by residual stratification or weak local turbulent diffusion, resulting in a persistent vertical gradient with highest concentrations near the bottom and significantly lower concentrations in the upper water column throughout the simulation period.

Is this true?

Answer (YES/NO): NO